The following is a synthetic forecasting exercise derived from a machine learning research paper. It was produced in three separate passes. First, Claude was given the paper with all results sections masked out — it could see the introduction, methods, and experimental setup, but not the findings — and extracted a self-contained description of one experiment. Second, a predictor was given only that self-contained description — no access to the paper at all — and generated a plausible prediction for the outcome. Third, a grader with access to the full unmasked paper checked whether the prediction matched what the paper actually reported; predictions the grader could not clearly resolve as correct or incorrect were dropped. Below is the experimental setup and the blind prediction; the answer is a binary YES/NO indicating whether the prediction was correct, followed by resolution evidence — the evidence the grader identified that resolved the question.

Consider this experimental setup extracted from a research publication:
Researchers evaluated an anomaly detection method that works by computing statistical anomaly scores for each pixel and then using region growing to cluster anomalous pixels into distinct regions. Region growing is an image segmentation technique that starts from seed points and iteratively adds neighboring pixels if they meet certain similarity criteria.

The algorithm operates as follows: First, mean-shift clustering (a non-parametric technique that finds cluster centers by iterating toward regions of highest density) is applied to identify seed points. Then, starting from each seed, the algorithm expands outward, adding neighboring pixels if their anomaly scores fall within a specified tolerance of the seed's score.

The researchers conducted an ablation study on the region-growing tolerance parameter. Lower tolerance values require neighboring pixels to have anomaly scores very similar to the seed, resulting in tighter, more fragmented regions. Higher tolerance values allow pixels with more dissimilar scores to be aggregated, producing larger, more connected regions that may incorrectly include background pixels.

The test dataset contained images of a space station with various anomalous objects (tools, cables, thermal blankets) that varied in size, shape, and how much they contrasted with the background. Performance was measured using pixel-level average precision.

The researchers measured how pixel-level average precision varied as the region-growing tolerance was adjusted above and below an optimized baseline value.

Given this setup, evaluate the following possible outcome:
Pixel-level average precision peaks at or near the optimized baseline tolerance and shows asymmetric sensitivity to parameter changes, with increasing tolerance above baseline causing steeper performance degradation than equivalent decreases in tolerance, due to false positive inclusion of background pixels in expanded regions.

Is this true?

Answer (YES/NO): YES